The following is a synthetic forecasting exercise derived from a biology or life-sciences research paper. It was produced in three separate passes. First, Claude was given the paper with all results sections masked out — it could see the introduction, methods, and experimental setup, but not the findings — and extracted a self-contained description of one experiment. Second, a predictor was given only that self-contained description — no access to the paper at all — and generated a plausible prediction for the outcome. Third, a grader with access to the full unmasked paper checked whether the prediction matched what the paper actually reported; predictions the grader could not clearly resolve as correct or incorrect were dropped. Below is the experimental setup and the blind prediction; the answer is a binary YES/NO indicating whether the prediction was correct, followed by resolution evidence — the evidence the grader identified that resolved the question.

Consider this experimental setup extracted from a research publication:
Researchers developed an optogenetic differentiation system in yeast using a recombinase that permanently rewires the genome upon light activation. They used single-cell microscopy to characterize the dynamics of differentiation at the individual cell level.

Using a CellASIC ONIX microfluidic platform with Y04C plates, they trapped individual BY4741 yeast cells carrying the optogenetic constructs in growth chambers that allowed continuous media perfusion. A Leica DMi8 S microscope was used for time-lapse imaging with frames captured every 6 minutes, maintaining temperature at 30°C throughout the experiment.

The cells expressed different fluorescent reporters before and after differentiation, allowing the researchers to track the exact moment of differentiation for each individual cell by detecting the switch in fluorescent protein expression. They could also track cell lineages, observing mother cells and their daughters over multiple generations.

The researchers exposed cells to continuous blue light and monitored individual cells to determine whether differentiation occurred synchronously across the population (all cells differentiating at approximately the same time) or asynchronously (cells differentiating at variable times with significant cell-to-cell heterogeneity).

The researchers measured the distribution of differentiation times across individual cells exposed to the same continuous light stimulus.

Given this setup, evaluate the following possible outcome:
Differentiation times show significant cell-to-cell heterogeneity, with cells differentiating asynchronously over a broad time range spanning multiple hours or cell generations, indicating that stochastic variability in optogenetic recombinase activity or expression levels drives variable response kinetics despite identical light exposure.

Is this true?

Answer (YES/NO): YES